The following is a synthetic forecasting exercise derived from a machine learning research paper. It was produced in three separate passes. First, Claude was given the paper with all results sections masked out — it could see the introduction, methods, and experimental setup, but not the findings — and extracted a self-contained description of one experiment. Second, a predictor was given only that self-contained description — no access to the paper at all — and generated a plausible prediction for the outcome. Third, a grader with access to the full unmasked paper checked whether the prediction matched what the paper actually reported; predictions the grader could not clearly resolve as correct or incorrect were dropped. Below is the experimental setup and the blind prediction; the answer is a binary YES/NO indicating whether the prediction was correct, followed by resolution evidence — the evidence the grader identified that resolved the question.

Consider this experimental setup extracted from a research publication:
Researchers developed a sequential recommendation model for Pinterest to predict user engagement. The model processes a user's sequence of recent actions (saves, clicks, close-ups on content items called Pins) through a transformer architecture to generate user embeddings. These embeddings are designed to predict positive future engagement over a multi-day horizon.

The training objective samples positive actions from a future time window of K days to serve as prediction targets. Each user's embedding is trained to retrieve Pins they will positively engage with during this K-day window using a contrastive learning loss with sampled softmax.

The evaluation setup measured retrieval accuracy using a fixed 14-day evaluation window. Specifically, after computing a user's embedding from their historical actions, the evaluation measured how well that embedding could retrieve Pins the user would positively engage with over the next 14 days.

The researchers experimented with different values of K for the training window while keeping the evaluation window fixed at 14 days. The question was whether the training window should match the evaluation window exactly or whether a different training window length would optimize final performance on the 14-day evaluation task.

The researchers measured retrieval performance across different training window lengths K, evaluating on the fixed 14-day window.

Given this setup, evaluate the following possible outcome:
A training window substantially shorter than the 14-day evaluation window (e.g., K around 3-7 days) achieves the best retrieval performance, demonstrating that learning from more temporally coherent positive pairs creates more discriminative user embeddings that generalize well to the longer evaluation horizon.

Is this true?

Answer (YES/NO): NO